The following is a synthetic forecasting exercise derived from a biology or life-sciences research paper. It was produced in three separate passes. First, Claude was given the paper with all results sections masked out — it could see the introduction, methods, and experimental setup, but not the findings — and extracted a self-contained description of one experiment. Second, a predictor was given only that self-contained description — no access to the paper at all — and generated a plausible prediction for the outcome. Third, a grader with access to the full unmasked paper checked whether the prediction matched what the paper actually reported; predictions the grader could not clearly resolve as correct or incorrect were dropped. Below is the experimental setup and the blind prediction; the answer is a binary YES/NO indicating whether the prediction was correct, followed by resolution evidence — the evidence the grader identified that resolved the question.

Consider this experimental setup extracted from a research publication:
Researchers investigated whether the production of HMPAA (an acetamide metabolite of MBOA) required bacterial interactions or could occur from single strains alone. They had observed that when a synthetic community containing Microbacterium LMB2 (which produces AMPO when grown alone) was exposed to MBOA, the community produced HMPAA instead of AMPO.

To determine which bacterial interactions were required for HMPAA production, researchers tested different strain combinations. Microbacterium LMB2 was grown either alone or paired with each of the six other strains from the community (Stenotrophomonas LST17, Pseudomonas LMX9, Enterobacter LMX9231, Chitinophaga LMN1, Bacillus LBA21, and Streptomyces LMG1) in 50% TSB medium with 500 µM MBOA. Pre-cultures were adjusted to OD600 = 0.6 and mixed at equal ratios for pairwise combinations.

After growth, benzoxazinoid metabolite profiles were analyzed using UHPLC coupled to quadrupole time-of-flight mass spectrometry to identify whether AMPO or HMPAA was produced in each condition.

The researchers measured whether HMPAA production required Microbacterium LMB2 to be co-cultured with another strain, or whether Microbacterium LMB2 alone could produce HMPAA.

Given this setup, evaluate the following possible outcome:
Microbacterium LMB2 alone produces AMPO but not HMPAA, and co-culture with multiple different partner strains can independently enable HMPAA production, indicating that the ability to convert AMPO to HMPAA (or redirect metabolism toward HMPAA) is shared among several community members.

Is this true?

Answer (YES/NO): YES